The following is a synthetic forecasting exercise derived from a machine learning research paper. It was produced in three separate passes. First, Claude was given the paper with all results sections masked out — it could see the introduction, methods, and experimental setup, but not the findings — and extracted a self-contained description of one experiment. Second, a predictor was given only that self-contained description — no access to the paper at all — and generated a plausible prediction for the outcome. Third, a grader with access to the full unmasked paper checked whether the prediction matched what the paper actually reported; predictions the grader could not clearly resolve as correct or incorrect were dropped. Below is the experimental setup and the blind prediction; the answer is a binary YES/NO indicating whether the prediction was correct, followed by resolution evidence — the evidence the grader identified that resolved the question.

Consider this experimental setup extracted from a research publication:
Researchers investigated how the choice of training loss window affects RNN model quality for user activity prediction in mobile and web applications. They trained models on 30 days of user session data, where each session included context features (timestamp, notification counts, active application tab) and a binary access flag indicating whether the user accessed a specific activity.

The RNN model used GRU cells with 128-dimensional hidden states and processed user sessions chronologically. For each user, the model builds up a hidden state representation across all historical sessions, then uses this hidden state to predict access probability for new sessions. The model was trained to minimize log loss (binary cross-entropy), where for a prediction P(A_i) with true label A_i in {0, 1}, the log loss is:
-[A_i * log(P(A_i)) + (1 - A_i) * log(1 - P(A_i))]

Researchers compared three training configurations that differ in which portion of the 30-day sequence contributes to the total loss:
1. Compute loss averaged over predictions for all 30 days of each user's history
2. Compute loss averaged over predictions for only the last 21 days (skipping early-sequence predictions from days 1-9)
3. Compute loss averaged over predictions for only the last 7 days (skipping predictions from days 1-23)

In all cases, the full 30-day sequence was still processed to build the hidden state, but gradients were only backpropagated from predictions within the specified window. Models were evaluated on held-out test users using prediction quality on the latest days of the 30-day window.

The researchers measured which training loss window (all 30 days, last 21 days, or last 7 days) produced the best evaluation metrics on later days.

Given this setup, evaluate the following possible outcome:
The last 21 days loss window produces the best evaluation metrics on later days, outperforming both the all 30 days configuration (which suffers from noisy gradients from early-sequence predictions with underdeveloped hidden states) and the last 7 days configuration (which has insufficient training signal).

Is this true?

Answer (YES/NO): NO